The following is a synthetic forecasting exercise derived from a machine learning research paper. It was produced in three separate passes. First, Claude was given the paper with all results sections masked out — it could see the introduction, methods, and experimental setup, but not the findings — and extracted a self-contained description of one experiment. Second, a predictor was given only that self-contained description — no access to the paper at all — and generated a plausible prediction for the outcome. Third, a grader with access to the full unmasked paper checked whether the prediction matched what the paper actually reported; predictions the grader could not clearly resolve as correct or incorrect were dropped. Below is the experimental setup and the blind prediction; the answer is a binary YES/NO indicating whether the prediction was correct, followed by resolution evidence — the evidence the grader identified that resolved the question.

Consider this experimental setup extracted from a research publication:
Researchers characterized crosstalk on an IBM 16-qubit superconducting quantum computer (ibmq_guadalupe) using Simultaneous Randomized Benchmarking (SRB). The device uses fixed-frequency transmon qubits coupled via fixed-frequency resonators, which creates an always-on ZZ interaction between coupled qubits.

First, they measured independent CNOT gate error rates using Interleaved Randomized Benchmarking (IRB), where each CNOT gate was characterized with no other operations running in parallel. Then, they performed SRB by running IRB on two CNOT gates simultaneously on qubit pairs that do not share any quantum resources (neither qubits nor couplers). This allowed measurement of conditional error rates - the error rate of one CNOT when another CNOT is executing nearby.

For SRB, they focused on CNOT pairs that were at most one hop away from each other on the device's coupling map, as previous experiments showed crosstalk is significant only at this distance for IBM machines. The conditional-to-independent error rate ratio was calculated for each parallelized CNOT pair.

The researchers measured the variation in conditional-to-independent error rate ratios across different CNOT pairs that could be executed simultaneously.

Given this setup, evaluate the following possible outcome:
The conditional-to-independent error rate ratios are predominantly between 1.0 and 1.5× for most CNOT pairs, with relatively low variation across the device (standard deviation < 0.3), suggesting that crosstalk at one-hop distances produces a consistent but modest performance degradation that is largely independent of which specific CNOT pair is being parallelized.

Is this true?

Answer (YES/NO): NO